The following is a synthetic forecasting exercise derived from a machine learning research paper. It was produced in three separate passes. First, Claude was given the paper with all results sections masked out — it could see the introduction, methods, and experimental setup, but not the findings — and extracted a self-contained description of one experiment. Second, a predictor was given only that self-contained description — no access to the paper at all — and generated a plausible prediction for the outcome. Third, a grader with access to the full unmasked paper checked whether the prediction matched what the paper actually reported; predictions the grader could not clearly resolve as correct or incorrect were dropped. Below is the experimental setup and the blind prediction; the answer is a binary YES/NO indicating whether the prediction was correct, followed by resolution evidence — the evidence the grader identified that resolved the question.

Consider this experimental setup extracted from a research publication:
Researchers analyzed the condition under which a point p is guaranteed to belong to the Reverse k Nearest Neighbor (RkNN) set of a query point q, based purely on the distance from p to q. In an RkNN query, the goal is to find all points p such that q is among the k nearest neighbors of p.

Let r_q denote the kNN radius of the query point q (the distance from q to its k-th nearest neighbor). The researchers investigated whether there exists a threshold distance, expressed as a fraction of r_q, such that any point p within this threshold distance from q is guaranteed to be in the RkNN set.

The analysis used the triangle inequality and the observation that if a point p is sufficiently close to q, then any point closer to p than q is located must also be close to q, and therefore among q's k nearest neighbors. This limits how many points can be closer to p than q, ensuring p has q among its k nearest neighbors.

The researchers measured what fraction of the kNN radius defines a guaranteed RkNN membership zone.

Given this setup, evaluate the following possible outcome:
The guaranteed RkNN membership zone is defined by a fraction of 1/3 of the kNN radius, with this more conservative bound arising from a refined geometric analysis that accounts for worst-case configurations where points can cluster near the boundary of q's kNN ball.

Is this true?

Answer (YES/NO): NO